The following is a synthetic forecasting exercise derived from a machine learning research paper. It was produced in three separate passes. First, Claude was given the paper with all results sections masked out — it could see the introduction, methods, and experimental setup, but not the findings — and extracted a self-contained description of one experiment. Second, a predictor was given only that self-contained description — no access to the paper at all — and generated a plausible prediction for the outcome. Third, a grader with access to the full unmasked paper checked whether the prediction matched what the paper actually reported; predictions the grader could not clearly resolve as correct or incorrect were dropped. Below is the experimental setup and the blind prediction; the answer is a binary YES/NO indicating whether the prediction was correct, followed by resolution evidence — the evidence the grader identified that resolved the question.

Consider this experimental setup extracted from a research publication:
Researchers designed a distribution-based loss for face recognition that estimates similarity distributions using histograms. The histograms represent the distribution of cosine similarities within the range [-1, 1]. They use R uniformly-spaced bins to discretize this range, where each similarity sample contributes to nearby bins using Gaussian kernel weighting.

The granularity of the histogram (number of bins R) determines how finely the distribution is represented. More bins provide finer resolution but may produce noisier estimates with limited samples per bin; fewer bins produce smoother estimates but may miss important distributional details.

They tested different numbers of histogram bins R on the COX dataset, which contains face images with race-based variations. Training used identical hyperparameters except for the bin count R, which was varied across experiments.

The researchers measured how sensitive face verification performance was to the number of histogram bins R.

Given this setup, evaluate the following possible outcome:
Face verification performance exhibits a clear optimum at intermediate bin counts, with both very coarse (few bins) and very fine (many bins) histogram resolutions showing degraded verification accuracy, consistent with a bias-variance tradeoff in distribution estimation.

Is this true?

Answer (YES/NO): NO